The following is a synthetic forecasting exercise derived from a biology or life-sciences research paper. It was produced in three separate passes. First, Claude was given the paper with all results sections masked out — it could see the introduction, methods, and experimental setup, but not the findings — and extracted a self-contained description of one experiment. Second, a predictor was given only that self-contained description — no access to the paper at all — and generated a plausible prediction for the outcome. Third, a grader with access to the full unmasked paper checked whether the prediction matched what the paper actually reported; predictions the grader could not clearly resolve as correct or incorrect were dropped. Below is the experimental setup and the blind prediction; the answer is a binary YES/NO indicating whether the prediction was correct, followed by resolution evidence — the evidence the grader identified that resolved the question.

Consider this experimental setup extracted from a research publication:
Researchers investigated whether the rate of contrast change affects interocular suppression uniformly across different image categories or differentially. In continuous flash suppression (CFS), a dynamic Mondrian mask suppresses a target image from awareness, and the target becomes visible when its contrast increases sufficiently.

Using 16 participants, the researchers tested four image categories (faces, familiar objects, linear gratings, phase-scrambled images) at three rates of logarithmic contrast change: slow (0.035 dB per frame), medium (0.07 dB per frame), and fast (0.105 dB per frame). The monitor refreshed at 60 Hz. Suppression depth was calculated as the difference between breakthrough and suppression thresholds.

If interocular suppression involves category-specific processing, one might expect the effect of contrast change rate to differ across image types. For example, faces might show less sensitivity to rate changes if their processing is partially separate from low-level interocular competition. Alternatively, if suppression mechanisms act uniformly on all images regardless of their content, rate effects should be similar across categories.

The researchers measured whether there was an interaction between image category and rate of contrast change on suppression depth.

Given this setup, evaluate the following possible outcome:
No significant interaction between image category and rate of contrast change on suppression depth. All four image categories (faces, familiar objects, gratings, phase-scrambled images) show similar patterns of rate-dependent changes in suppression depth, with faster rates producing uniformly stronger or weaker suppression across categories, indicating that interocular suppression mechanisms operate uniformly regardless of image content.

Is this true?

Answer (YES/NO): YES